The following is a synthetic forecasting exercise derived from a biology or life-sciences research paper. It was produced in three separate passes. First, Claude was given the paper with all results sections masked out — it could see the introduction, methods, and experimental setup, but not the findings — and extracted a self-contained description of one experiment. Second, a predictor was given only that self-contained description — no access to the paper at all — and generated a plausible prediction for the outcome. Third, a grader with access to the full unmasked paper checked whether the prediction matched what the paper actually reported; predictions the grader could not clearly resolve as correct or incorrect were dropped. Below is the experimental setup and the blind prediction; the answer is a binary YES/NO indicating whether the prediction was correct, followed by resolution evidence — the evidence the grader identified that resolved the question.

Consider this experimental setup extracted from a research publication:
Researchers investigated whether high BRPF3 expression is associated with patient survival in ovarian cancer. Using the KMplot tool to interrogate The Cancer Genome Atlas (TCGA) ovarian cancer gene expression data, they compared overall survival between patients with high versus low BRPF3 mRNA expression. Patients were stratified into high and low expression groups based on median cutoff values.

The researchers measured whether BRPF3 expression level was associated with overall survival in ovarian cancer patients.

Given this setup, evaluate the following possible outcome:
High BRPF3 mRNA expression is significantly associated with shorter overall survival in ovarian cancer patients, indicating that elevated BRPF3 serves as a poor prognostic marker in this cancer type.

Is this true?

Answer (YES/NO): YES